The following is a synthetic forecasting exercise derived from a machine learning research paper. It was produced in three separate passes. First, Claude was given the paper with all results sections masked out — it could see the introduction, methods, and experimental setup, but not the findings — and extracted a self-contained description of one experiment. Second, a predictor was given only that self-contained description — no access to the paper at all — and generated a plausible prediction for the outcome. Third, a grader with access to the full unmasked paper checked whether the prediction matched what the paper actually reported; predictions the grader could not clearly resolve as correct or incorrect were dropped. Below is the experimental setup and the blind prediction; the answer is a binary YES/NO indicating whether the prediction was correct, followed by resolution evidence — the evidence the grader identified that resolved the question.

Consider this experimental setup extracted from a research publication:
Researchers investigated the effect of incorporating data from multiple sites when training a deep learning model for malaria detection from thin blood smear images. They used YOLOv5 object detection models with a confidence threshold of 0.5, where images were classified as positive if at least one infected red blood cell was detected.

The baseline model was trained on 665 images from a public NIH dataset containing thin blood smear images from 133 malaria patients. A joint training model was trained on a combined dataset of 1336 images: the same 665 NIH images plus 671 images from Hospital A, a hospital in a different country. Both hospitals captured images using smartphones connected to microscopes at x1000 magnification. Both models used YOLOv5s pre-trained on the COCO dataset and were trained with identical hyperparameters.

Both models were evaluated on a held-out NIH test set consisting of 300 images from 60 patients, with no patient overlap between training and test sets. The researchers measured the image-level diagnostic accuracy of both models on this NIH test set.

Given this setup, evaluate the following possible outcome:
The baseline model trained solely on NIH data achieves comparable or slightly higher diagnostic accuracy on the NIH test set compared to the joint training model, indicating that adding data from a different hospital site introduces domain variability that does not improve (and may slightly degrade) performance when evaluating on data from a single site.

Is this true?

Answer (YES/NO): NO